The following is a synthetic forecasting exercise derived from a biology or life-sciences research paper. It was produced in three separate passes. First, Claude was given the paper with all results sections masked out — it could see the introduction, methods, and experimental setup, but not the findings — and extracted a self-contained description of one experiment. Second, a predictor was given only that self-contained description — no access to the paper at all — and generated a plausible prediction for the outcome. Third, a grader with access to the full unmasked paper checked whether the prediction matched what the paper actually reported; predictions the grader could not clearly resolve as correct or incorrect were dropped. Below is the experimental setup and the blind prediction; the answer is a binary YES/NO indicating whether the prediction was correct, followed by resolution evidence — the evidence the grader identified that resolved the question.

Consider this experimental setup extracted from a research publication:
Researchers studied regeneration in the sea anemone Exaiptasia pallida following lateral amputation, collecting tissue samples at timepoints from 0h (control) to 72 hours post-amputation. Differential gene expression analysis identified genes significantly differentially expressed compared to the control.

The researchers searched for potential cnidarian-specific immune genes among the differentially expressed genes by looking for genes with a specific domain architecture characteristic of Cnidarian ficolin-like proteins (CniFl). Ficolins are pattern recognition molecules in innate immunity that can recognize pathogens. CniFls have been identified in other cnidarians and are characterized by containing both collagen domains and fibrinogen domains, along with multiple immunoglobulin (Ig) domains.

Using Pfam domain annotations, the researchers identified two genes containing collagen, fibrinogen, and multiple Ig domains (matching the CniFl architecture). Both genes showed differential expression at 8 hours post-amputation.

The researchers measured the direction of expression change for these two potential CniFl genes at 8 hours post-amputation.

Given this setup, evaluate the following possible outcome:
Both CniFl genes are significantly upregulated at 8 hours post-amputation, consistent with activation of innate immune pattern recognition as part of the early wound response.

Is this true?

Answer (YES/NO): NO